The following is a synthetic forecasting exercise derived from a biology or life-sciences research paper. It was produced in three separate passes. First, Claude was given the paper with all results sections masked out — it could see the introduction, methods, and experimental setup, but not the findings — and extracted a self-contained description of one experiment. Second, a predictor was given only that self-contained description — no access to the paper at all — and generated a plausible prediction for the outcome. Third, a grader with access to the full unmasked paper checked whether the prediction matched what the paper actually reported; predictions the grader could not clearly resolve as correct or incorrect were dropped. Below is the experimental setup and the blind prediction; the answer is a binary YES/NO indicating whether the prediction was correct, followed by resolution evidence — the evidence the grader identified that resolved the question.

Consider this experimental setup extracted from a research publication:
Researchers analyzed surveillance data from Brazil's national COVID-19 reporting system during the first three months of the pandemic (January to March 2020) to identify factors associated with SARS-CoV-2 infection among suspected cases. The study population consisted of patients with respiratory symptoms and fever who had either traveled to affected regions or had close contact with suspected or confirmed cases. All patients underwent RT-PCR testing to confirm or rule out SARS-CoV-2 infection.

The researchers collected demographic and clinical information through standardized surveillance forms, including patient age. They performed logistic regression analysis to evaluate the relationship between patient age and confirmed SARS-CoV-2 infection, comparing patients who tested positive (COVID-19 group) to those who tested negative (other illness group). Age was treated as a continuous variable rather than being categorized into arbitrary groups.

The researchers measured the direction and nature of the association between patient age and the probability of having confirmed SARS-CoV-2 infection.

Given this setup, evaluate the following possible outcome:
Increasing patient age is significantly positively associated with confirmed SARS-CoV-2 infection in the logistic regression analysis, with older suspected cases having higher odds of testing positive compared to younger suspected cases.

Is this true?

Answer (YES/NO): YES